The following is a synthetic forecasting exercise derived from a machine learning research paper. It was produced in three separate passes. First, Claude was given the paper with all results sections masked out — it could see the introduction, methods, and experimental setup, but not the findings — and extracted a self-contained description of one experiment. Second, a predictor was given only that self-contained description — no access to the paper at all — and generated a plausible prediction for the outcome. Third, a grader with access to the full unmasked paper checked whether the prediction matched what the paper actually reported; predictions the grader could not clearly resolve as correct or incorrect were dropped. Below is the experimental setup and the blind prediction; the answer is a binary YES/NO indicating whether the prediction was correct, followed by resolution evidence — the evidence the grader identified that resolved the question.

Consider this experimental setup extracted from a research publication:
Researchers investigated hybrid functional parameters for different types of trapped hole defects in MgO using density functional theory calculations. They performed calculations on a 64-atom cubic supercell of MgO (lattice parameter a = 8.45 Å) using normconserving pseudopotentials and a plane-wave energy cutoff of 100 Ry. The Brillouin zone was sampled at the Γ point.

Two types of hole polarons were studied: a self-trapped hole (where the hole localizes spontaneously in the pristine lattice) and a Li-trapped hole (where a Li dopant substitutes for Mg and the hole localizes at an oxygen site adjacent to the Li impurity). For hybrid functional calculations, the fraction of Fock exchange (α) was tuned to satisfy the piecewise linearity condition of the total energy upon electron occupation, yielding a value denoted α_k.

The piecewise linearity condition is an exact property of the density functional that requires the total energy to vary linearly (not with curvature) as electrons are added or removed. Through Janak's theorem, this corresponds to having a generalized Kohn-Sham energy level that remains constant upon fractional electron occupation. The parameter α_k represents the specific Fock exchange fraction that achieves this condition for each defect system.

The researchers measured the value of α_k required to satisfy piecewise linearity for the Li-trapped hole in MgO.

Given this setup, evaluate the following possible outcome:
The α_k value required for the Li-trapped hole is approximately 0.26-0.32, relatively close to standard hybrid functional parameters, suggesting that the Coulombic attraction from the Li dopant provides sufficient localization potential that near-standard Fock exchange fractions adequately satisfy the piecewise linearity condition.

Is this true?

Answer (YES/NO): NO